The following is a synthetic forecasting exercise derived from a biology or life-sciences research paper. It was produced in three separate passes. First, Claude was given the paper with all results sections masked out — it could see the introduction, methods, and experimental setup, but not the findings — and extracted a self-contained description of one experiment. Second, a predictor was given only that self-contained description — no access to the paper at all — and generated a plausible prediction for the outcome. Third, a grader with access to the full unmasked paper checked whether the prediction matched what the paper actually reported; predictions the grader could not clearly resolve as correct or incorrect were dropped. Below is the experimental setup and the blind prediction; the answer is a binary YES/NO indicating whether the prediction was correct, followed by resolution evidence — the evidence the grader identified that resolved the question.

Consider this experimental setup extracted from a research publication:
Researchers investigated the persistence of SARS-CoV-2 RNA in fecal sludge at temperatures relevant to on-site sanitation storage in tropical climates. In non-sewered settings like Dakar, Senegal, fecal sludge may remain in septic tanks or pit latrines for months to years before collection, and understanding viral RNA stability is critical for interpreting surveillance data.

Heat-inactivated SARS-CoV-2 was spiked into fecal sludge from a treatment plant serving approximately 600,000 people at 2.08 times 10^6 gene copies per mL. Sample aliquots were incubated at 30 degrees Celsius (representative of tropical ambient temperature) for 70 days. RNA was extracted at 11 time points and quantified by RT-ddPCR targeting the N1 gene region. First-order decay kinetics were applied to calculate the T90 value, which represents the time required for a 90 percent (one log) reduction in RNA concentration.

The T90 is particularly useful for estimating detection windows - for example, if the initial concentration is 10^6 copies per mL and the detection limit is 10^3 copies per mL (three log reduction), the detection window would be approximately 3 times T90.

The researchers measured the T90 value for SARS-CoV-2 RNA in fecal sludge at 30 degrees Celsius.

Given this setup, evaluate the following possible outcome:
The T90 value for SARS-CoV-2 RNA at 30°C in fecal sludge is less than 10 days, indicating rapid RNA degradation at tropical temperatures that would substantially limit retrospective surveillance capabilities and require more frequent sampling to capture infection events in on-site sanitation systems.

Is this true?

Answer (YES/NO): NO